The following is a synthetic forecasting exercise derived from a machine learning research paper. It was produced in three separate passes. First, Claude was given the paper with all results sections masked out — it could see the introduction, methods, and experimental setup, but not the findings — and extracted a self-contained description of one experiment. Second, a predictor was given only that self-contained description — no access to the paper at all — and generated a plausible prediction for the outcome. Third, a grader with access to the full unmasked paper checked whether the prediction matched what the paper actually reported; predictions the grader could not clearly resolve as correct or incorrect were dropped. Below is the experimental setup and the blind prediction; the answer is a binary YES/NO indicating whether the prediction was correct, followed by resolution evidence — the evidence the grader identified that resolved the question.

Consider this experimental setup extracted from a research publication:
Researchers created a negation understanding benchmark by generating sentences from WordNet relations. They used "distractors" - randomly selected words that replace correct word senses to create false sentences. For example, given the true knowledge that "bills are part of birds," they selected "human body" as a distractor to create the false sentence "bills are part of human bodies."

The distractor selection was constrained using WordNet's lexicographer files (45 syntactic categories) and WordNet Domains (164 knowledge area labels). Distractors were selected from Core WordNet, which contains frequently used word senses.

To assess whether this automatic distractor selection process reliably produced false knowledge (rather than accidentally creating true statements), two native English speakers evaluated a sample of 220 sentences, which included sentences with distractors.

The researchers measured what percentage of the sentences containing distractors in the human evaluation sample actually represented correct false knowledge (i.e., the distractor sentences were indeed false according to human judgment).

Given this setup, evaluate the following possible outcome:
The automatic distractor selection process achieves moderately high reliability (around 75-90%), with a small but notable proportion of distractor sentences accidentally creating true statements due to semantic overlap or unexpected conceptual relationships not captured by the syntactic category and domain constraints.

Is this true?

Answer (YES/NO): NO